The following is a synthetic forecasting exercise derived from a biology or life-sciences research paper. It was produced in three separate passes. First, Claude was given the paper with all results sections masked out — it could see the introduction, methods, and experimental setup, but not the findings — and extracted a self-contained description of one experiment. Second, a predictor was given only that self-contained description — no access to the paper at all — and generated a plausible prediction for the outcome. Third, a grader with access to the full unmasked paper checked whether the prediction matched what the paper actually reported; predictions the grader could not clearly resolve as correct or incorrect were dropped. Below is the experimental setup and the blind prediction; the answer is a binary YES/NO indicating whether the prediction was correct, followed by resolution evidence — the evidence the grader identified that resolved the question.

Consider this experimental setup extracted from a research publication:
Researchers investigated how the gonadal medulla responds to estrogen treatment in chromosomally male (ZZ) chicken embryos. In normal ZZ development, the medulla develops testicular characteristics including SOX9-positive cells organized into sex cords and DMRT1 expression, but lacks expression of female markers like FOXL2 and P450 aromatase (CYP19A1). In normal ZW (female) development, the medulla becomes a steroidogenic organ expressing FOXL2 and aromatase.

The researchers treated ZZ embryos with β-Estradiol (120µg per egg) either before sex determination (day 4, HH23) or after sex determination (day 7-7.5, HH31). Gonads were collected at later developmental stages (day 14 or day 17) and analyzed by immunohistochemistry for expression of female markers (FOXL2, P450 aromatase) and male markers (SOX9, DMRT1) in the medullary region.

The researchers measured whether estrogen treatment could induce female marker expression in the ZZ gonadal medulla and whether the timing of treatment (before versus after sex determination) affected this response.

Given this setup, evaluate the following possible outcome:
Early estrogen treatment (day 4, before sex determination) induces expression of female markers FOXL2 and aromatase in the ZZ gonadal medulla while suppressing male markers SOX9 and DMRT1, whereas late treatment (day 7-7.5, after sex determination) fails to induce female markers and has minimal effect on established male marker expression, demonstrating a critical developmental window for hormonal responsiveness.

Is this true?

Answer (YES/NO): NO